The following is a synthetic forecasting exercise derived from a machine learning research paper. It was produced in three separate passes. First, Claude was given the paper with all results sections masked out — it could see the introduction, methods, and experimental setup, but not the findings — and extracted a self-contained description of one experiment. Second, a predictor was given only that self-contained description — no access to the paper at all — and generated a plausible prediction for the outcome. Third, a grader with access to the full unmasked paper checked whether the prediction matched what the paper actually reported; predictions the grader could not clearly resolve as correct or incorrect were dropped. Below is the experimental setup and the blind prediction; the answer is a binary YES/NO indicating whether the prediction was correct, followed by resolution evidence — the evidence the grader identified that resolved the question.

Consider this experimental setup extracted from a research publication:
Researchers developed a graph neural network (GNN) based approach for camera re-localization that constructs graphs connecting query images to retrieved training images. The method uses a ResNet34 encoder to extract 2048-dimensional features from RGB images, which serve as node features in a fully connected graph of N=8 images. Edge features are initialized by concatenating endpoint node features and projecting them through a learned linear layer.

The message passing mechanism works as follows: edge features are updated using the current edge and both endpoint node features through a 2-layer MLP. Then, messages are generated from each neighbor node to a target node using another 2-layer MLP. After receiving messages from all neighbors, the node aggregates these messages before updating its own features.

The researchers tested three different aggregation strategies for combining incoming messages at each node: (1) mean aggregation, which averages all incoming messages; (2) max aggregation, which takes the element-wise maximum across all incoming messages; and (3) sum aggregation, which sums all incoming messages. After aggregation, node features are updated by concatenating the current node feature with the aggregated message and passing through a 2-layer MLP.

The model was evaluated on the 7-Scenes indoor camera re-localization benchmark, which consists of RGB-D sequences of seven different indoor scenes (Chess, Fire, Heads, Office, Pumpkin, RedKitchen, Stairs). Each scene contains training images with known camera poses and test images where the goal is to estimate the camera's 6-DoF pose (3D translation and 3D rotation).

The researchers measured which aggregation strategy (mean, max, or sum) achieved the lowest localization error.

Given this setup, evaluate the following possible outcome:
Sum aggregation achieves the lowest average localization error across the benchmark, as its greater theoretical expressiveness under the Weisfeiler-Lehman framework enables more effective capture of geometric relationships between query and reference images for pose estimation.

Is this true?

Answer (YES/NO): NO